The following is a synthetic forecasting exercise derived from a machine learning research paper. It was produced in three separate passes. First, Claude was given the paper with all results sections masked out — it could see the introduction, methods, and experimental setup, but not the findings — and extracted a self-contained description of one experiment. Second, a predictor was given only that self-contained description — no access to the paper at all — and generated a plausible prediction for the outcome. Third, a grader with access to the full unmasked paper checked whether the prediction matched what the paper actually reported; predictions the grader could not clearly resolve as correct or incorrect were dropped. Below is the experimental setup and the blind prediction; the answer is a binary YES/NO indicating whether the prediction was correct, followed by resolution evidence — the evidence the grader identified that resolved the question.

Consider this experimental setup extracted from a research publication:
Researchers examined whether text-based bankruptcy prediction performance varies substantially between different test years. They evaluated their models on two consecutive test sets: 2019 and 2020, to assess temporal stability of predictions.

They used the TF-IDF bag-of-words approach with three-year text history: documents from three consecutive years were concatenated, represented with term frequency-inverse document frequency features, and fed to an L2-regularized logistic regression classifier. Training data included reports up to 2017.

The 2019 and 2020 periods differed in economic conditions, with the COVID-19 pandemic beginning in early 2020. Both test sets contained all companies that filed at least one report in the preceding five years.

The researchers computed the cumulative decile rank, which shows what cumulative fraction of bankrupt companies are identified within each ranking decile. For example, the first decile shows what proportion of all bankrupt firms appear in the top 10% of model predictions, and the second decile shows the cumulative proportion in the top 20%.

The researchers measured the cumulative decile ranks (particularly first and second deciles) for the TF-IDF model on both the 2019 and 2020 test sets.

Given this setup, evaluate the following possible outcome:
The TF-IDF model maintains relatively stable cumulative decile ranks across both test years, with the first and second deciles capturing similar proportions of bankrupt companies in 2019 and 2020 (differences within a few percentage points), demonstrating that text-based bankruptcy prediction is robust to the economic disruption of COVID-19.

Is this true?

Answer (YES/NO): NO